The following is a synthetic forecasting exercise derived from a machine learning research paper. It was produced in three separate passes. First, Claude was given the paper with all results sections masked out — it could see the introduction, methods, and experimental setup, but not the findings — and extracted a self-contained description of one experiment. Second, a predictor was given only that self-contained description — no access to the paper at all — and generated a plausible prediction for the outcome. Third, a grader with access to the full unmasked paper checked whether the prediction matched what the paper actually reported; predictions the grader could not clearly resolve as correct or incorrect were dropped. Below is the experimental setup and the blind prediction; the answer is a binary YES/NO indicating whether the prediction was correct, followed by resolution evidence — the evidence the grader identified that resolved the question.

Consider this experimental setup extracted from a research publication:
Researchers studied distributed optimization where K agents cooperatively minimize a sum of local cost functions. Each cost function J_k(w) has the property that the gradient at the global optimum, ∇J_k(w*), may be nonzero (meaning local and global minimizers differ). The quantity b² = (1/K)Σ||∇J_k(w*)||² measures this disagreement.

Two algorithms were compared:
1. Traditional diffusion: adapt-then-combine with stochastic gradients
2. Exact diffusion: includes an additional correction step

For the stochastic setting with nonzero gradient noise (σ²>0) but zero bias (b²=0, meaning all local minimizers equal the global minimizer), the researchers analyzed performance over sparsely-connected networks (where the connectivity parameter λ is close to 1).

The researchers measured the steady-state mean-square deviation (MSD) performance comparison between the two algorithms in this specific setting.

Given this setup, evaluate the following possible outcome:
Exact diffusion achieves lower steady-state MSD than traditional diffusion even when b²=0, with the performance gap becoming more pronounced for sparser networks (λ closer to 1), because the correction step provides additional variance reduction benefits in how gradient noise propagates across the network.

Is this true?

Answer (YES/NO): NO